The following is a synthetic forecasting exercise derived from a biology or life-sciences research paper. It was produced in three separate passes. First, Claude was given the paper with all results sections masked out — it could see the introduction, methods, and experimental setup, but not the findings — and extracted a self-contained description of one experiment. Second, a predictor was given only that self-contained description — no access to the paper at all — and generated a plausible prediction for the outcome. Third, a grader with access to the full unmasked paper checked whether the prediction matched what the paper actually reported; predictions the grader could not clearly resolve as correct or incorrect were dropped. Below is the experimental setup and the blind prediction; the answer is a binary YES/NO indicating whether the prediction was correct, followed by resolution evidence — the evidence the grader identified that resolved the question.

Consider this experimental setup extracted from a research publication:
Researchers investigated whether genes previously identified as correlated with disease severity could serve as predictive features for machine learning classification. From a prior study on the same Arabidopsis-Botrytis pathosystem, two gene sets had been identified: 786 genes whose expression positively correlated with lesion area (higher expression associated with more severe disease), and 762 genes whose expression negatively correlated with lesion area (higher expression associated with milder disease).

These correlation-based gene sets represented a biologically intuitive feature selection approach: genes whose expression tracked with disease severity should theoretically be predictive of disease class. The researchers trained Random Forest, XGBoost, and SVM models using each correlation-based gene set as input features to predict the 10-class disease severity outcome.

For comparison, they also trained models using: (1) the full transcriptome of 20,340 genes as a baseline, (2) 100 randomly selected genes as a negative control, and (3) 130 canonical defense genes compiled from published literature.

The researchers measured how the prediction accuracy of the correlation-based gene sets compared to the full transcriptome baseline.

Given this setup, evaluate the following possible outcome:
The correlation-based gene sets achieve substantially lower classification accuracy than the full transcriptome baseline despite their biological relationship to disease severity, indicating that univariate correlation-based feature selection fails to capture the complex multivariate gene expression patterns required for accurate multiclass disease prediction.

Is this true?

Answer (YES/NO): YES